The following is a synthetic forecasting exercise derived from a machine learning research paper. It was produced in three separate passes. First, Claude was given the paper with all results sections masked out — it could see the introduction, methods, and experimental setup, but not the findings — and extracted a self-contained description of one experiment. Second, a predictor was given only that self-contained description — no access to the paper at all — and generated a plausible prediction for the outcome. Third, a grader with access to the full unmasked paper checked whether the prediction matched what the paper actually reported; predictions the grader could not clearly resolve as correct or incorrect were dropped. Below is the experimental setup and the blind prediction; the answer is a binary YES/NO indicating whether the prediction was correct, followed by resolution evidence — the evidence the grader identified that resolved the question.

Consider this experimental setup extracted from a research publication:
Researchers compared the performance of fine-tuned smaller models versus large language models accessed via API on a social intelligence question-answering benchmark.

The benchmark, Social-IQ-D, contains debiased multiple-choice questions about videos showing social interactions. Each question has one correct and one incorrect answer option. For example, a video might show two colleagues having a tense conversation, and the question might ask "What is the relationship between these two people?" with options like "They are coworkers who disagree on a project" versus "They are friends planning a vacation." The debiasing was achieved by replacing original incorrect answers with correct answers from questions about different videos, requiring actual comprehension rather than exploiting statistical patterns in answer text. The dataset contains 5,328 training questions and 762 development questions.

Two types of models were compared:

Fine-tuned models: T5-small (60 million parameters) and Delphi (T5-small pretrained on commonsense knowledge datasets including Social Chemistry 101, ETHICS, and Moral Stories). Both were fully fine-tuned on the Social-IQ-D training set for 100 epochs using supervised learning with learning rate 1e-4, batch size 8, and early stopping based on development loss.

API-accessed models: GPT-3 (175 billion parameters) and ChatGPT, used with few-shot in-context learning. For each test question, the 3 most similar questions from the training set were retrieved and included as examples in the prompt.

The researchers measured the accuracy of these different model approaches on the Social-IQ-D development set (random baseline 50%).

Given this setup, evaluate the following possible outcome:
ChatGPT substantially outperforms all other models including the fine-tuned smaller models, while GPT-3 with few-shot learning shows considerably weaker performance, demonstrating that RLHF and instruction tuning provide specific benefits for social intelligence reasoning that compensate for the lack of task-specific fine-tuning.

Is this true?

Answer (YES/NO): NO